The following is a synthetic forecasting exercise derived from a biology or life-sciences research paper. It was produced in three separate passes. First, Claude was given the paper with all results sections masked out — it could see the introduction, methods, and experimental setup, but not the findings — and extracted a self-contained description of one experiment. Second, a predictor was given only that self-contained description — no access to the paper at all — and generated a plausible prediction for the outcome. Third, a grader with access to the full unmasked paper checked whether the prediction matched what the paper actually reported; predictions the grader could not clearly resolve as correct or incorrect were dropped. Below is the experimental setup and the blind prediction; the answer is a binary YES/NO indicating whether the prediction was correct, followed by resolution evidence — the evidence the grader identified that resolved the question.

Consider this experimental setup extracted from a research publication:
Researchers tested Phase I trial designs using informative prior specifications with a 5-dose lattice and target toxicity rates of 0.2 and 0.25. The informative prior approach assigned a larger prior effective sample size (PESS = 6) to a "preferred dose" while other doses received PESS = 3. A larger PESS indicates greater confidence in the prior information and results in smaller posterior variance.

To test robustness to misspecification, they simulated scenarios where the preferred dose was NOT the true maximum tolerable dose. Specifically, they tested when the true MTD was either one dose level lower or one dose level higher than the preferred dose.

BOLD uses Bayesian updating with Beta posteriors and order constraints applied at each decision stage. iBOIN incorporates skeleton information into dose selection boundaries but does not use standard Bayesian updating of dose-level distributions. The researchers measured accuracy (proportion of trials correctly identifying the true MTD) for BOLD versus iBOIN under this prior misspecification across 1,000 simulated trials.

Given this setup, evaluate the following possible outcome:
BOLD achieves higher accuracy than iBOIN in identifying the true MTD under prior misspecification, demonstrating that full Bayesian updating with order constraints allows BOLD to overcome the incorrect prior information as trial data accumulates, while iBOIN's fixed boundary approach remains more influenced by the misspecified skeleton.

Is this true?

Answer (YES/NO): YES